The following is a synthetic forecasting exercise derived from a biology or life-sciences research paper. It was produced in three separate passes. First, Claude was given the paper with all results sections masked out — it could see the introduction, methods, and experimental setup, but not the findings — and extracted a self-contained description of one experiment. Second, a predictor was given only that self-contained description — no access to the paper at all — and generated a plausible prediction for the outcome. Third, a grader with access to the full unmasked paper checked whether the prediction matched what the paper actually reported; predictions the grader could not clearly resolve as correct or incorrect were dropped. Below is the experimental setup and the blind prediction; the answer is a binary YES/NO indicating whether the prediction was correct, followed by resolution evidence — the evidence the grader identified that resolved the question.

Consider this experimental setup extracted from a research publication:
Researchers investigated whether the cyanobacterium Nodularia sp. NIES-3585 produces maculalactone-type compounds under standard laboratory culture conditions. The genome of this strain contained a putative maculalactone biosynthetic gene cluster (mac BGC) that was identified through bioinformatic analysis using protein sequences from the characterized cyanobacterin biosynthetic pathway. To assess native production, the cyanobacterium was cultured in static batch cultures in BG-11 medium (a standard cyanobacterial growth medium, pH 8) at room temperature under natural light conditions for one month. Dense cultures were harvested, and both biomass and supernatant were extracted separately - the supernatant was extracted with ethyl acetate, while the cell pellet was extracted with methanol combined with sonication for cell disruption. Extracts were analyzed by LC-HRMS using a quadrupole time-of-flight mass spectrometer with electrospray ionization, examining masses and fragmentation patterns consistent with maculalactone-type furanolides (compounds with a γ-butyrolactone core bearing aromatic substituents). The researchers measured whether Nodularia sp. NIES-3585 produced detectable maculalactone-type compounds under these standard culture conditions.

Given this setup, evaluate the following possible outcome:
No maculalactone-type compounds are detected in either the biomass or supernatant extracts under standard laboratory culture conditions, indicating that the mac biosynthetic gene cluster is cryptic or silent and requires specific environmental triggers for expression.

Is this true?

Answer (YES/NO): YES